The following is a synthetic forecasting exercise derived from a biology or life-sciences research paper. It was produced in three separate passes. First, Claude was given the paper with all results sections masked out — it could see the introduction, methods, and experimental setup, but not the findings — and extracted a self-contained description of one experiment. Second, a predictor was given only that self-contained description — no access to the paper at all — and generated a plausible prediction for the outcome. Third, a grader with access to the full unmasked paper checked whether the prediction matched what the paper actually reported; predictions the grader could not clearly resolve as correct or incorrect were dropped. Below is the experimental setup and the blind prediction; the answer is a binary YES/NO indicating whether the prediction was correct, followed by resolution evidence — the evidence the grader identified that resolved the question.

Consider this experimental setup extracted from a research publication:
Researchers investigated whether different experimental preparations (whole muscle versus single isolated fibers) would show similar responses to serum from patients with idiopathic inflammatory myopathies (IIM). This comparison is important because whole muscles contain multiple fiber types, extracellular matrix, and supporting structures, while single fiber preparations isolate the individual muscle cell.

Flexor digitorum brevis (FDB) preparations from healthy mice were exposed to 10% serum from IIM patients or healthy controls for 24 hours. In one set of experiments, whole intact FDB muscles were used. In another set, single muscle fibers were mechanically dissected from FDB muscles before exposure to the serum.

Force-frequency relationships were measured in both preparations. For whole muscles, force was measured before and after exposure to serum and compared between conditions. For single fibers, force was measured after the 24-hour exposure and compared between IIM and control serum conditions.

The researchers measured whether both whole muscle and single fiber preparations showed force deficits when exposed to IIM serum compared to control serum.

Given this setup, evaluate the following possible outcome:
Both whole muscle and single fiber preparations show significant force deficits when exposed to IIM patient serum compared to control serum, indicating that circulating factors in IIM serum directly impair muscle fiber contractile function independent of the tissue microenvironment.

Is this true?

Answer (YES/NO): YES